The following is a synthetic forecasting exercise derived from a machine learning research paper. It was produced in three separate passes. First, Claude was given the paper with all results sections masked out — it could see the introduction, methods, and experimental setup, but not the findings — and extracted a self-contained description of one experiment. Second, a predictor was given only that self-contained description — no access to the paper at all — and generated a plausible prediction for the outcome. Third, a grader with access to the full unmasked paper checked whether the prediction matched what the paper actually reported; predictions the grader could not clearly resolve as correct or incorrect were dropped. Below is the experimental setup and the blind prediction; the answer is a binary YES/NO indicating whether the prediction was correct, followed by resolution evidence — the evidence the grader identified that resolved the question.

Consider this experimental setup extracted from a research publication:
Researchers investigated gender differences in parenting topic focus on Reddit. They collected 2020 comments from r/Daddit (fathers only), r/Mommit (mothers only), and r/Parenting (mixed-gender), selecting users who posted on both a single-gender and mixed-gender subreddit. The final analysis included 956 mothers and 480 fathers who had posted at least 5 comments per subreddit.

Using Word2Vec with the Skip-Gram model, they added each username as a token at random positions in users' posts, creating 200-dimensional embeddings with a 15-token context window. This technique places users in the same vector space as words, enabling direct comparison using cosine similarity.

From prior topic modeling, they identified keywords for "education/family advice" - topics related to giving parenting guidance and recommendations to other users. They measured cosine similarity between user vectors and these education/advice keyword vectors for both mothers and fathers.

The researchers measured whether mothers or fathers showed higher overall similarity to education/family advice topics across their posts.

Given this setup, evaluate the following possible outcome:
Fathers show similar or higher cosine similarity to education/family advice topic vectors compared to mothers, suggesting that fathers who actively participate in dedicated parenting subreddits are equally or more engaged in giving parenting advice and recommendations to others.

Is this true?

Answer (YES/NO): YES